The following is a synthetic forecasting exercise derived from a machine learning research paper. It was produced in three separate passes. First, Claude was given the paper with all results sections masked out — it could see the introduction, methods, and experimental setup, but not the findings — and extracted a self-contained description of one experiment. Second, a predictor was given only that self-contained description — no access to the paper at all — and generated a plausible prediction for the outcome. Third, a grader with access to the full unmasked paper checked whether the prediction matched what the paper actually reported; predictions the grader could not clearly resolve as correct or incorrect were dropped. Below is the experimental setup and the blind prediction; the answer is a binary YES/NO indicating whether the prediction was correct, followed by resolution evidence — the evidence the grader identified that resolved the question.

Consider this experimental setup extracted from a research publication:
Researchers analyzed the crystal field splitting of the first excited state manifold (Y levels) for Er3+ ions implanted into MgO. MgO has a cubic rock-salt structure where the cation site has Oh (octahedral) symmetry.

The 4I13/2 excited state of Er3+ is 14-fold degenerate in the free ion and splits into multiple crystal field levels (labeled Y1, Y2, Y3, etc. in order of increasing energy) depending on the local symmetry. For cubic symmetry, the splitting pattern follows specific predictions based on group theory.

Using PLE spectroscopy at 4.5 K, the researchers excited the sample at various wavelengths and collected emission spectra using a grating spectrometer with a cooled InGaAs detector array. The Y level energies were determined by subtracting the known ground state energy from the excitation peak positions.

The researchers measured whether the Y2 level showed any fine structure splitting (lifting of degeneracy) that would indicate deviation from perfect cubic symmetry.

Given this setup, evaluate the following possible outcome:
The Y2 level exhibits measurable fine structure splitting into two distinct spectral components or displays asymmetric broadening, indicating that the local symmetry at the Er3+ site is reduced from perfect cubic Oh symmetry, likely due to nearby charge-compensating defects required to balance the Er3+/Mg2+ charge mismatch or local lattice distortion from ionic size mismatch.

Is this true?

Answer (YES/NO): YES